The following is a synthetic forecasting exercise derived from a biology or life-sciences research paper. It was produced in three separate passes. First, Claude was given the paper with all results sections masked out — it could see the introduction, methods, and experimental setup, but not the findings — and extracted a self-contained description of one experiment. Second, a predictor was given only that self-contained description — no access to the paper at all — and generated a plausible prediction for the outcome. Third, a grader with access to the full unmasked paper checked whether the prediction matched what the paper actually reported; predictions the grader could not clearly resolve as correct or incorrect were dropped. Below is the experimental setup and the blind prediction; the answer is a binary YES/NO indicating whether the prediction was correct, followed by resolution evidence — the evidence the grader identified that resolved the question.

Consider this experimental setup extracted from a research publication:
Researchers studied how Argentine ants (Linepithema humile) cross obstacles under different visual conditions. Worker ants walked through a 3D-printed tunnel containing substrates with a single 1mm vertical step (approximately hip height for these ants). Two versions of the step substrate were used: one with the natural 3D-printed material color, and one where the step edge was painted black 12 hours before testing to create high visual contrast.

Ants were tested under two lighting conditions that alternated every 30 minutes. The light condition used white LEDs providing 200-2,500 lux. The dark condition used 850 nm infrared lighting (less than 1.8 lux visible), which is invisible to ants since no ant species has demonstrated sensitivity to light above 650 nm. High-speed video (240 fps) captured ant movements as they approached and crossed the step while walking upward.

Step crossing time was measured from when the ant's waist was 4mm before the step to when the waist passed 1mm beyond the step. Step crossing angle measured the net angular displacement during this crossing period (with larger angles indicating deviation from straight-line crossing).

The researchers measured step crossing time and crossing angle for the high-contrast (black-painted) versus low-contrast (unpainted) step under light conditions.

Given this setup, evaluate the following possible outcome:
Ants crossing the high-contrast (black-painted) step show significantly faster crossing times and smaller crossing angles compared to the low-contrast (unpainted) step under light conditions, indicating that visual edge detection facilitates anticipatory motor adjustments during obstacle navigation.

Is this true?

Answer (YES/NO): NO